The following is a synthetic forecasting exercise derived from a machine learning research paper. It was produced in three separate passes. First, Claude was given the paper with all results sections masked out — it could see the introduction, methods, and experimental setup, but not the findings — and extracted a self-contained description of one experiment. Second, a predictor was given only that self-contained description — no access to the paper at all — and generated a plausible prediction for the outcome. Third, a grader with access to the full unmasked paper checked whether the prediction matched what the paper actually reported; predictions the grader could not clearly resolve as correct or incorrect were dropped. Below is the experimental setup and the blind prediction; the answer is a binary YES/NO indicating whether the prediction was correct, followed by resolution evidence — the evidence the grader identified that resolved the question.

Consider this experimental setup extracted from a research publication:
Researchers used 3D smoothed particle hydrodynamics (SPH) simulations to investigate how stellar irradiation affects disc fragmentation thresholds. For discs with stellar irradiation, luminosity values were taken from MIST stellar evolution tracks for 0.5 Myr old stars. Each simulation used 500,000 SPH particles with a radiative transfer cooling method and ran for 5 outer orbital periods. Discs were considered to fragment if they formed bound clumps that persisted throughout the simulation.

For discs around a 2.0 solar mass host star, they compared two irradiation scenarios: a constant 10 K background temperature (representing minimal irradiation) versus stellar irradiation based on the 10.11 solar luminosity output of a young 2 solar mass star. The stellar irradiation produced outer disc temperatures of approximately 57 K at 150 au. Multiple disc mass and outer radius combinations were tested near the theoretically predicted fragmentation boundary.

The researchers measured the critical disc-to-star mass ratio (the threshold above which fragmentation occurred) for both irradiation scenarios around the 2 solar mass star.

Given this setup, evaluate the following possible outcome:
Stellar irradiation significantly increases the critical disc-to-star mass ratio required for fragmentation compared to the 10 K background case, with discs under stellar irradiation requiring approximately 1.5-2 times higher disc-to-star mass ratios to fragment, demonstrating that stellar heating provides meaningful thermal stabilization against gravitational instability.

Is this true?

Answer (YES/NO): YES